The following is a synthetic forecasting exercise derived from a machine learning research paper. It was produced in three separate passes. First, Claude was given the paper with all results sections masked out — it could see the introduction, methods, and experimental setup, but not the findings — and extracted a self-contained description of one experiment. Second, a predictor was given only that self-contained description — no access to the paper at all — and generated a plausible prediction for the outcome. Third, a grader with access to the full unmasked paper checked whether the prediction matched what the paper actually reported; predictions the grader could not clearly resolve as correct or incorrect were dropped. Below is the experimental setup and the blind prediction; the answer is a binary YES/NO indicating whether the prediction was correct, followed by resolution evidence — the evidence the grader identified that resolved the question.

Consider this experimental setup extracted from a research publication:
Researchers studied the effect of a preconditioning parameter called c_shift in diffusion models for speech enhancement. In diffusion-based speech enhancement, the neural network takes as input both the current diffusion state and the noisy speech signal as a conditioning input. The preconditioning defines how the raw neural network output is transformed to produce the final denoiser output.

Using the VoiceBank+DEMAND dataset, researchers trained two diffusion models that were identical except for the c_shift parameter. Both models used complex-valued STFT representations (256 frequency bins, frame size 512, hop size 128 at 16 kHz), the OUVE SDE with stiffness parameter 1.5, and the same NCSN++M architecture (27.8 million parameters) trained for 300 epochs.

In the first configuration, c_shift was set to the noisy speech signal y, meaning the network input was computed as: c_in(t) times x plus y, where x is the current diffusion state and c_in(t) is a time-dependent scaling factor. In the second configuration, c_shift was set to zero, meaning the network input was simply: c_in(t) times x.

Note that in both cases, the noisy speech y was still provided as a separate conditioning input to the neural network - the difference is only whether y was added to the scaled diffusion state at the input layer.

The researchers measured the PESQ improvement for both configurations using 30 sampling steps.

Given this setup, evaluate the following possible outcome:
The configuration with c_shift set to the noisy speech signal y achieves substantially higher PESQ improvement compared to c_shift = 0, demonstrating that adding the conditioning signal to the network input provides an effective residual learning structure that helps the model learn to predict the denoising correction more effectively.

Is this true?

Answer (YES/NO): NO